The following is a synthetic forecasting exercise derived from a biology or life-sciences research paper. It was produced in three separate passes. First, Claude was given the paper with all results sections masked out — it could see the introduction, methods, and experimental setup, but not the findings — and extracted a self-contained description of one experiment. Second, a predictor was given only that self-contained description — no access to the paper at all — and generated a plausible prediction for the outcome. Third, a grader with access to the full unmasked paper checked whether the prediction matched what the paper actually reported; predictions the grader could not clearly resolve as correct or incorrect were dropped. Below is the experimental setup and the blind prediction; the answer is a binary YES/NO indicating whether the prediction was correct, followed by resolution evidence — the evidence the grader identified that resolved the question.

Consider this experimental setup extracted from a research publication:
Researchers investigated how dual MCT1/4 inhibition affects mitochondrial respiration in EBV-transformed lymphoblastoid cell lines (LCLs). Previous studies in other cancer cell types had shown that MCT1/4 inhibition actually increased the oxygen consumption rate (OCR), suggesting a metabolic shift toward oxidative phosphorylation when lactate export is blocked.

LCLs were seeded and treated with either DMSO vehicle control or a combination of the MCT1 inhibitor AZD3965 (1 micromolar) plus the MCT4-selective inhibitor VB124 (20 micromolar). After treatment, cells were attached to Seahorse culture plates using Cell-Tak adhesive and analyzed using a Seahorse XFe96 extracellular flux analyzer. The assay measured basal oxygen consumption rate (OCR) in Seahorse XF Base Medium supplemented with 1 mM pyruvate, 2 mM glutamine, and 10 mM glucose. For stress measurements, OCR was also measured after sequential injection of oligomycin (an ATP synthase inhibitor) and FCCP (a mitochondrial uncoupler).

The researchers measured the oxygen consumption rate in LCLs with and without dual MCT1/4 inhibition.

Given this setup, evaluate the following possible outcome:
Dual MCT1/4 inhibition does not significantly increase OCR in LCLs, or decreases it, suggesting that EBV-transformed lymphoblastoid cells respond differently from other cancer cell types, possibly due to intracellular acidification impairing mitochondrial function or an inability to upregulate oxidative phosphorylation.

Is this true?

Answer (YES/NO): YES